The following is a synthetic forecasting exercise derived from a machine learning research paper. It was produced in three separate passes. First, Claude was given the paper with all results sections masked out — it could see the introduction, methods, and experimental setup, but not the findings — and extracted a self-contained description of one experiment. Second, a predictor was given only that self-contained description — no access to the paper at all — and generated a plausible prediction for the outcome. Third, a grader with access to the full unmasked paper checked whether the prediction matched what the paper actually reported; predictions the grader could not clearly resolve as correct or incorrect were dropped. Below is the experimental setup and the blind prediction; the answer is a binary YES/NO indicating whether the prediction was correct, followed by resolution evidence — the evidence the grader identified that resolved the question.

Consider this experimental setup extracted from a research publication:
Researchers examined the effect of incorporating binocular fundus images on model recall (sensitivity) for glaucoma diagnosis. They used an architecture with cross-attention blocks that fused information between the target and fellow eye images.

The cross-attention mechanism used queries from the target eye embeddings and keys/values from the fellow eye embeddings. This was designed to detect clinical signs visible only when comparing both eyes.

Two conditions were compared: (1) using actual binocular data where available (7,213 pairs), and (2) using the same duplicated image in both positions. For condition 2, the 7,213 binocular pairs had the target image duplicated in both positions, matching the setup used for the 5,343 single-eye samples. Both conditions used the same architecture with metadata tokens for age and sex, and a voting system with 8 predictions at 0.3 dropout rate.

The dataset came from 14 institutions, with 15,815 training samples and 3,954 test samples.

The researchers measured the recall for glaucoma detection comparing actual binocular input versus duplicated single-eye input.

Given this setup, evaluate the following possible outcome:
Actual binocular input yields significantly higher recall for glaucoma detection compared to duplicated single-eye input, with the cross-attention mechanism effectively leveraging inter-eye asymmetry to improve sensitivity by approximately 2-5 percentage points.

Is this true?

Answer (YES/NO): YES